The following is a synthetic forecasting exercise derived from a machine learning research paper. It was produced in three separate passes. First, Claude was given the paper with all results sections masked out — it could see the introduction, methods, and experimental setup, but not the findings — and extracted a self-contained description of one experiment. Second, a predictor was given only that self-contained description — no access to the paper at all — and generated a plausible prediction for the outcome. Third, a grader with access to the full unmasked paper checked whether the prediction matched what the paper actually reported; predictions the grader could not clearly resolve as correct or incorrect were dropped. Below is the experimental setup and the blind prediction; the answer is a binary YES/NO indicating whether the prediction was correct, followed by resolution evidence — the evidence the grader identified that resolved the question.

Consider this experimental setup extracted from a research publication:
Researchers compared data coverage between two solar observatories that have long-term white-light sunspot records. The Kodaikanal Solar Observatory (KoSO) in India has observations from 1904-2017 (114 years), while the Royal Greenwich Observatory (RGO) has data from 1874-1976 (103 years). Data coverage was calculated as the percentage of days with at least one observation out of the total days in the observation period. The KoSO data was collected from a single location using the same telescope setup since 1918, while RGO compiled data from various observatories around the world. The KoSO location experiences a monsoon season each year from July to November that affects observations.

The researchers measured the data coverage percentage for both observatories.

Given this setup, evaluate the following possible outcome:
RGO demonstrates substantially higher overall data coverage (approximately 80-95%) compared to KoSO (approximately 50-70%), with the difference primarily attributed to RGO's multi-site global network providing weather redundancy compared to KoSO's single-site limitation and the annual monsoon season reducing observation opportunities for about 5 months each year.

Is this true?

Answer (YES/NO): NO